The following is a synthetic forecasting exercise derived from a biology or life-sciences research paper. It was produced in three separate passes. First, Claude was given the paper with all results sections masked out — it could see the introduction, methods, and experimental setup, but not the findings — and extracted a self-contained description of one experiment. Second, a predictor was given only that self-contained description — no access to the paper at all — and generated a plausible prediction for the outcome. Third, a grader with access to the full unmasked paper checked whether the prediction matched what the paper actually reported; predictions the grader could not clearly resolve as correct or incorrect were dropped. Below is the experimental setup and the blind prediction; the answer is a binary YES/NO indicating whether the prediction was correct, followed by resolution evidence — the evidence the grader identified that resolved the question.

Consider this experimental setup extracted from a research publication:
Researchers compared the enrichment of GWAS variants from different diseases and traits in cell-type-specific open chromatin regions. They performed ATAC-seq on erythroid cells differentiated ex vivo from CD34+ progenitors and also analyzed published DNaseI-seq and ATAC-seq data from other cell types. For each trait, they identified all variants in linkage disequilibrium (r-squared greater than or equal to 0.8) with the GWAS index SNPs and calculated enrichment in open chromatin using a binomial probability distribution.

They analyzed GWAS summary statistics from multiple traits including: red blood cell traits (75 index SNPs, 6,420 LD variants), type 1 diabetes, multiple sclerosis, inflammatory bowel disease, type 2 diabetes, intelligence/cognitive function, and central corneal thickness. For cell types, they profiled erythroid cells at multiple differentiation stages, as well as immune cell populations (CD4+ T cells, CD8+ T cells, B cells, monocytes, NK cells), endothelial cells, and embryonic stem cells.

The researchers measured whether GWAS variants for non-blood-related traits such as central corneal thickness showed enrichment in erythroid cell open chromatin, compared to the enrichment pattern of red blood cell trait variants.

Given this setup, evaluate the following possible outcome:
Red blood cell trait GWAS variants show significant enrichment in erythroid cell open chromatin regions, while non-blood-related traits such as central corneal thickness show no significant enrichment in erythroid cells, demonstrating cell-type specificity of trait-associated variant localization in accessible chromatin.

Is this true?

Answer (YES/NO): YES